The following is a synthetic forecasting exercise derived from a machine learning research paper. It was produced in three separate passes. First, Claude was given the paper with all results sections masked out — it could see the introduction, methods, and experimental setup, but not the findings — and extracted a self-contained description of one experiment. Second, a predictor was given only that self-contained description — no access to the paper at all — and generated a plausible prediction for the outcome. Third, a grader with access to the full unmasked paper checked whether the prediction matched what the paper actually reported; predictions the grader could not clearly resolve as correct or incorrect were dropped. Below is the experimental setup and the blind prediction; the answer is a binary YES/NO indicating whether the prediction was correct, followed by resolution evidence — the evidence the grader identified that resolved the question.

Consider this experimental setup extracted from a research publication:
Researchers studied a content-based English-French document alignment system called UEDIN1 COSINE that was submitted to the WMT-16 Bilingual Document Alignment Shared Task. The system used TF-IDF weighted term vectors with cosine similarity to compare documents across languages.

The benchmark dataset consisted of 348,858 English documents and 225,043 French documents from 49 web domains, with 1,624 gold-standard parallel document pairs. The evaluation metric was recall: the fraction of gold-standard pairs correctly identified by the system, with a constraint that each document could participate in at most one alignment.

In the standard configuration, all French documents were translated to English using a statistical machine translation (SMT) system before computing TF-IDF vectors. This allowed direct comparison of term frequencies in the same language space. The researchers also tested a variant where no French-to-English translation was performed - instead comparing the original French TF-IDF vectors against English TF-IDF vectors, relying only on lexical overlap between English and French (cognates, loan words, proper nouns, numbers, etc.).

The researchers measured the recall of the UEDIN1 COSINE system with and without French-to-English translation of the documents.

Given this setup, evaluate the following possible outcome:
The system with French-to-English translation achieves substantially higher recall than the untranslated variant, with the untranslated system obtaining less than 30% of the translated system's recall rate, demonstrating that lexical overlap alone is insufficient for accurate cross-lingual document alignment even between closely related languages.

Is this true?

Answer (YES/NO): NO